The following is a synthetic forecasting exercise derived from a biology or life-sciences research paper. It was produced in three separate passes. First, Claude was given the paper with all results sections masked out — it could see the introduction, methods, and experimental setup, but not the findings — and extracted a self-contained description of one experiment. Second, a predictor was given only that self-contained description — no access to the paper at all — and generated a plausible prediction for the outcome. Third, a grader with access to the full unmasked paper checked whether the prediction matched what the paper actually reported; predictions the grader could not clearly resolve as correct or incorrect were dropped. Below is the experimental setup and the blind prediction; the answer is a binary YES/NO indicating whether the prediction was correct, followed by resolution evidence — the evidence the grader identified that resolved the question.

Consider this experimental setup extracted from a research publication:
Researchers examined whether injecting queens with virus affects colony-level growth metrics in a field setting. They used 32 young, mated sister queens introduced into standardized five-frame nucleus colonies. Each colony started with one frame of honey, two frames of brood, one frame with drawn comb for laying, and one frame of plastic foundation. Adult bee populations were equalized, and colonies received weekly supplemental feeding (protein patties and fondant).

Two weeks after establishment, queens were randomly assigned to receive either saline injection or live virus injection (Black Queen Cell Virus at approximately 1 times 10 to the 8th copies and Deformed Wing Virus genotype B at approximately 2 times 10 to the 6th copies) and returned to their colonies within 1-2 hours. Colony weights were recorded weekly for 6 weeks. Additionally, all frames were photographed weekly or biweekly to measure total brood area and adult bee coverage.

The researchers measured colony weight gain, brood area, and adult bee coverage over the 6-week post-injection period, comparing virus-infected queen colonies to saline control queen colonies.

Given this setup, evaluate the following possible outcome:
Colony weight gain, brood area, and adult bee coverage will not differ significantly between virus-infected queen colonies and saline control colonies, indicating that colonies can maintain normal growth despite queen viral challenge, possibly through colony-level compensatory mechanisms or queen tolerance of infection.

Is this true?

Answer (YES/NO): NO